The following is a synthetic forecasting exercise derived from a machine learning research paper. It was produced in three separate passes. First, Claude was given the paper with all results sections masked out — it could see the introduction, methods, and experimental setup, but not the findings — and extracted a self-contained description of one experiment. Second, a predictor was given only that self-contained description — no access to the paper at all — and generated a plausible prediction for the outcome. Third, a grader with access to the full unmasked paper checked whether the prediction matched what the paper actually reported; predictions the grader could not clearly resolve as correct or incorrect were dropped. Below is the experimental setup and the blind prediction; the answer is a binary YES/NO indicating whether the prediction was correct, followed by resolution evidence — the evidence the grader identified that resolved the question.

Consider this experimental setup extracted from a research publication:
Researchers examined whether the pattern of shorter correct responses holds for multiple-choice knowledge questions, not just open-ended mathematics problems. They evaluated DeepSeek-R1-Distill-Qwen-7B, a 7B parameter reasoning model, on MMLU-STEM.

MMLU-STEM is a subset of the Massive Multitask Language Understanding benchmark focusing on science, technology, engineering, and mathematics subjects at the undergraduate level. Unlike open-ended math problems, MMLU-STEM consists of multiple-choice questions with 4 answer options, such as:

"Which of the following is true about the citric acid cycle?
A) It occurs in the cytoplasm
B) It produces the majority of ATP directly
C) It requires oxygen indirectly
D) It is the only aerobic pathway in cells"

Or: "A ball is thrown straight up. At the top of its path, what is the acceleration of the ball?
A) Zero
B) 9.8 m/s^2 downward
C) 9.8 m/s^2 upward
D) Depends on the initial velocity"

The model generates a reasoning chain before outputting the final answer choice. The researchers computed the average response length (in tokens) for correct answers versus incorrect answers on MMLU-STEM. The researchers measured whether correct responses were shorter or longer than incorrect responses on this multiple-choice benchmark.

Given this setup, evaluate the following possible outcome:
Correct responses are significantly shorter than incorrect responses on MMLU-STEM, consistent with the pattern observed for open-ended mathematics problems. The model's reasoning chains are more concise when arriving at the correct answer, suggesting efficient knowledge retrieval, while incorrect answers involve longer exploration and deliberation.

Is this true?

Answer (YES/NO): YES